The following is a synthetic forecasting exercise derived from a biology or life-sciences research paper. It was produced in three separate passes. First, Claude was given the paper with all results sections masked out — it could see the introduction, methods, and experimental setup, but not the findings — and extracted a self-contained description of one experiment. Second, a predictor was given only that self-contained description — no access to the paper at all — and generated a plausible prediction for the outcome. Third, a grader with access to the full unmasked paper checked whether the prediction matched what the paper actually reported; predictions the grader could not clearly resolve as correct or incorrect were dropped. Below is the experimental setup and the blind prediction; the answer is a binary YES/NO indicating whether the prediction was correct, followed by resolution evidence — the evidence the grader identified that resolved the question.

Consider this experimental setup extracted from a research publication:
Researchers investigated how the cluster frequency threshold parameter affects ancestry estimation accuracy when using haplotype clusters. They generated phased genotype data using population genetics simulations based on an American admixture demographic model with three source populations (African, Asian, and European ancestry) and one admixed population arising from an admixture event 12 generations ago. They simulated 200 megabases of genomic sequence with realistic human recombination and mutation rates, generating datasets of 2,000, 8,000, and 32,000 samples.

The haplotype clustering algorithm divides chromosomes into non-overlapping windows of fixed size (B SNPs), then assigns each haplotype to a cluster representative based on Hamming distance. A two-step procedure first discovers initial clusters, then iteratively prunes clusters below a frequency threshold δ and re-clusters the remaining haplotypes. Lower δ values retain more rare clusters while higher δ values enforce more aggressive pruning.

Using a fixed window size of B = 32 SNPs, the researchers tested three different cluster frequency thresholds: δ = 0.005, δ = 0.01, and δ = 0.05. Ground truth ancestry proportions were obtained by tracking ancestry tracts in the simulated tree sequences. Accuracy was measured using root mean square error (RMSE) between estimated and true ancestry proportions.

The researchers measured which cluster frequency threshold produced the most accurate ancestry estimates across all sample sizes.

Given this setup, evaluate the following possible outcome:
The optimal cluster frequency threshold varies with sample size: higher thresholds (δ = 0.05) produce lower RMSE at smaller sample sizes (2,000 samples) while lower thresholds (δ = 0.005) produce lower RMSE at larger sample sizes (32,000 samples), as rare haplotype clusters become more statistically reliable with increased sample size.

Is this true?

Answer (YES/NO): NO